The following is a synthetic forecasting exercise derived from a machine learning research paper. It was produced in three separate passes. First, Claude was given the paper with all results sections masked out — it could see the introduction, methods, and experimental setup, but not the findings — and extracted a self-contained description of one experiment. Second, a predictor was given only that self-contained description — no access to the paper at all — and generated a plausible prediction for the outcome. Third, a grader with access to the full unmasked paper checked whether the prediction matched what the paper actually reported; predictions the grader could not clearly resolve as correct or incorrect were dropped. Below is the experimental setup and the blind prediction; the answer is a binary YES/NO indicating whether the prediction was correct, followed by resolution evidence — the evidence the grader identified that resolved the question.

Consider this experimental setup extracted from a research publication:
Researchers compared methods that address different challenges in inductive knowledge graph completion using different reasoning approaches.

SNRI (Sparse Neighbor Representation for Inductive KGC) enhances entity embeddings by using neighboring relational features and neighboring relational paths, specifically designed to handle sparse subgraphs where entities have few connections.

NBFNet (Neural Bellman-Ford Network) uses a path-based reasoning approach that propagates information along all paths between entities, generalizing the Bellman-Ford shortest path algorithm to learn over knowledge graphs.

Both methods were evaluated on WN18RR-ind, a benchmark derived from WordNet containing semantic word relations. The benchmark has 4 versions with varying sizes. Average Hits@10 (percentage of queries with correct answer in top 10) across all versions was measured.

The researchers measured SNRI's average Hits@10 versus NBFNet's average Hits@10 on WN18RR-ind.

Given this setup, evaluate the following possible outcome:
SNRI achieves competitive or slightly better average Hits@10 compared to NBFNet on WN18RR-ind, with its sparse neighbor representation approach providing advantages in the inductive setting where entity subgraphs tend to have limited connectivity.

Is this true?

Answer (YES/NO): NO